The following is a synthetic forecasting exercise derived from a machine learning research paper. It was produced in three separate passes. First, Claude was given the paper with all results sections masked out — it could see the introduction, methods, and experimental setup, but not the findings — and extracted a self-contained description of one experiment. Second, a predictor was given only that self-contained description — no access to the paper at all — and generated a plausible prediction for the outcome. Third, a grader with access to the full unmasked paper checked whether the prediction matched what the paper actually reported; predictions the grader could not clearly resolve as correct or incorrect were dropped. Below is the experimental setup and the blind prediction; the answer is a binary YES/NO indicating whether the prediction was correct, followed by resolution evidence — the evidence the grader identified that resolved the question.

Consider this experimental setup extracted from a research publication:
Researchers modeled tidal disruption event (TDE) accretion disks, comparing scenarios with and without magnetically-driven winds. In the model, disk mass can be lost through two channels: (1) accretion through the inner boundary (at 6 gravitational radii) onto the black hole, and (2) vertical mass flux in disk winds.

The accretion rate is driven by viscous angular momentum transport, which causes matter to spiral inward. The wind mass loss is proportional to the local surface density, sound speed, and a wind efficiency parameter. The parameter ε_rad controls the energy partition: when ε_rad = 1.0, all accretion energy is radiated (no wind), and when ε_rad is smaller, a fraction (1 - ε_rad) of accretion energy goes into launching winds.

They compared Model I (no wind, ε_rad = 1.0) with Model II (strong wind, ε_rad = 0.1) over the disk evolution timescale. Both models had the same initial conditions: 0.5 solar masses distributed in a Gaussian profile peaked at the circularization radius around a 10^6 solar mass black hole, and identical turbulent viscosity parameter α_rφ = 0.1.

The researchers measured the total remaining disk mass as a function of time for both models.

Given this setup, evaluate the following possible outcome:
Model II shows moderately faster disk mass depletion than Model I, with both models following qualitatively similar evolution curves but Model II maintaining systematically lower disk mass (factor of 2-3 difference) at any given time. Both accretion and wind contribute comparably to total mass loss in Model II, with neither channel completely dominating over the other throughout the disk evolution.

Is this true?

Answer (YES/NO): NO